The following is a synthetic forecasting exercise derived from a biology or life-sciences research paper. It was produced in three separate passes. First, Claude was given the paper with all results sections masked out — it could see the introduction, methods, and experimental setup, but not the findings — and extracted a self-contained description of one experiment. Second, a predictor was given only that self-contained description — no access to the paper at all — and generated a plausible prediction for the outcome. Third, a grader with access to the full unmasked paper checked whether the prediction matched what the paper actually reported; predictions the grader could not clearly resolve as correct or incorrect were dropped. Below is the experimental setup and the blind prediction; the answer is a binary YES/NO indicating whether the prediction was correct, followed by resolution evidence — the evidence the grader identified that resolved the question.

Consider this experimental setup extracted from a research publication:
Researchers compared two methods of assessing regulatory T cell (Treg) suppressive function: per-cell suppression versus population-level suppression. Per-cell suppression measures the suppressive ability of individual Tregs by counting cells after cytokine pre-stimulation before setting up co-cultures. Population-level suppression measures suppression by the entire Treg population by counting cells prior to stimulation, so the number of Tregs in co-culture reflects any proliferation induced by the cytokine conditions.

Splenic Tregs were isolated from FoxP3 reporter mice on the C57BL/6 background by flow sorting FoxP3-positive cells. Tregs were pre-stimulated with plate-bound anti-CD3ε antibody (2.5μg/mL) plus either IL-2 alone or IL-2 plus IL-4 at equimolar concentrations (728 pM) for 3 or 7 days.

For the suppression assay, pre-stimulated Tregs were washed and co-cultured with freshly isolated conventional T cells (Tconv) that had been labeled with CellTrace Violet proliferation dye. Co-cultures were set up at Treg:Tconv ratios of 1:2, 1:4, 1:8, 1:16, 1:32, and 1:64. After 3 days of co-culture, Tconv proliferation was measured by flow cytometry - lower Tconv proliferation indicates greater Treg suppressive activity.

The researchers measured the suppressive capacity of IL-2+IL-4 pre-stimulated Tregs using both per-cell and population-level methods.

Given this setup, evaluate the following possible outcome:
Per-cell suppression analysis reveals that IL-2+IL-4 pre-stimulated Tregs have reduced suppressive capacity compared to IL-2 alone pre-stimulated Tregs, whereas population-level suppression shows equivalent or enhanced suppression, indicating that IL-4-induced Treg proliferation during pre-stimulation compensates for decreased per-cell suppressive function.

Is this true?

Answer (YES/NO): NO